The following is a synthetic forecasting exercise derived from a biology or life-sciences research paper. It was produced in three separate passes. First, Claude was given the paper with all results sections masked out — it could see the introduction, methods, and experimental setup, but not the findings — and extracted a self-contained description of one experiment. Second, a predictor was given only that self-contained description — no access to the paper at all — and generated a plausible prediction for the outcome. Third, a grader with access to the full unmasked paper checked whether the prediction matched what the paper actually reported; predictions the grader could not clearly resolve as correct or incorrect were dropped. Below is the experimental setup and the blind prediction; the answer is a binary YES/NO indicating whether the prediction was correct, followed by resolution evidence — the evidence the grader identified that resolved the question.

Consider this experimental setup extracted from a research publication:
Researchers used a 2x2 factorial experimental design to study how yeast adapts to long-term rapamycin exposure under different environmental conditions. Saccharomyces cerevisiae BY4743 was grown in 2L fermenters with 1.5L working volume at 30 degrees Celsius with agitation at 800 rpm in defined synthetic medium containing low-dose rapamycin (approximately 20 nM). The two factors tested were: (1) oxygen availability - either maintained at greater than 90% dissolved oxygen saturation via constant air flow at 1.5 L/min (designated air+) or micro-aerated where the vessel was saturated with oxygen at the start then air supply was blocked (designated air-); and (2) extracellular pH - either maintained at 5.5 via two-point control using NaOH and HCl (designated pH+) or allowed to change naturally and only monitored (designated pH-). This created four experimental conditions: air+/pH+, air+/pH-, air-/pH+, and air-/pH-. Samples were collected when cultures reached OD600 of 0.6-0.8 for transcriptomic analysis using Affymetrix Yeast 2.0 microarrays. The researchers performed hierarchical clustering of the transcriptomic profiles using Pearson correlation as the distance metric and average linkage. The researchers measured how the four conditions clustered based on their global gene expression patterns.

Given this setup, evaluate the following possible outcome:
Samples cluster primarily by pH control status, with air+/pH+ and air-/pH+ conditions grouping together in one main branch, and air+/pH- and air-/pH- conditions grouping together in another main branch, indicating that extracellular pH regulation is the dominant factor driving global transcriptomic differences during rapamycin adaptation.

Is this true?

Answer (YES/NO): YES